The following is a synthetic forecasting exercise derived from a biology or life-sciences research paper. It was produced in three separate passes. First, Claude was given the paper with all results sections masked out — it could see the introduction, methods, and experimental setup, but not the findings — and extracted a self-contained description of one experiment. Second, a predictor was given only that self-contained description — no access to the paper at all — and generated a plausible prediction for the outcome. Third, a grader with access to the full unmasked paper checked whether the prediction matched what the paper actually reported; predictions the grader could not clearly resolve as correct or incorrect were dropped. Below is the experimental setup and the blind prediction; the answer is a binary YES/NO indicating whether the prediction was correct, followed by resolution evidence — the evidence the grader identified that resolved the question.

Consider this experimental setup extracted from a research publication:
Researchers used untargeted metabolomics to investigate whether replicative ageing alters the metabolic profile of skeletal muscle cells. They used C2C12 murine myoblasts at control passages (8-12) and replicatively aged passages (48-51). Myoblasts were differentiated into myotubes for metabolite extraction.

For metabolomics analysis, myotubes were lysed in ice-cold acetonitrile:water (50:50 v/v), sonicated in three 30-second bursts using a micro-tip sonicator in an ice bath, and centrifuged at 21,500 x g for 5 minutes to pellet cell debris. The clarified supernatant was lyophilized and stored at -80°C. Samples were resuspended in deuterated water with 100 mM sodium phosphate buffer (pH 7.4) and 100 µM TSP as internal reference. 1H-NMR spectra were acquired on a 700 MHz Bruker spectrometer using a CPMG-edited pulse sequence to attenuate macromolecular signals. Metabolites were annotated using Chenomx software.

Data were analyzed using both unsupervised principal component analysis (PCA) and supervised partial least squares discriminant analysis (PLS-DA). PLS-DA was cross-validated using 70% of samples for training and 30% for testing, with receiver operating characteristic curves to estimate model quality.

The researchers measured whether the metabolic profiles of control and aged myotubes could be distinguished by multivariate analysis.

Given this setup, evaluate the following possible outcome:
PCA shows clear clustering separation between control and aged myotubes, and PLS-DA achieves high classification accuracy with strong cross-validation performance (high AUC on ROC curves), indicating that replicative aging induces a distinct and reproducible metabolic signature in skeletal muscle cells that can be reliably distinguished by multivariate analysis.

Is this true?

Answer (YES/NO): NO